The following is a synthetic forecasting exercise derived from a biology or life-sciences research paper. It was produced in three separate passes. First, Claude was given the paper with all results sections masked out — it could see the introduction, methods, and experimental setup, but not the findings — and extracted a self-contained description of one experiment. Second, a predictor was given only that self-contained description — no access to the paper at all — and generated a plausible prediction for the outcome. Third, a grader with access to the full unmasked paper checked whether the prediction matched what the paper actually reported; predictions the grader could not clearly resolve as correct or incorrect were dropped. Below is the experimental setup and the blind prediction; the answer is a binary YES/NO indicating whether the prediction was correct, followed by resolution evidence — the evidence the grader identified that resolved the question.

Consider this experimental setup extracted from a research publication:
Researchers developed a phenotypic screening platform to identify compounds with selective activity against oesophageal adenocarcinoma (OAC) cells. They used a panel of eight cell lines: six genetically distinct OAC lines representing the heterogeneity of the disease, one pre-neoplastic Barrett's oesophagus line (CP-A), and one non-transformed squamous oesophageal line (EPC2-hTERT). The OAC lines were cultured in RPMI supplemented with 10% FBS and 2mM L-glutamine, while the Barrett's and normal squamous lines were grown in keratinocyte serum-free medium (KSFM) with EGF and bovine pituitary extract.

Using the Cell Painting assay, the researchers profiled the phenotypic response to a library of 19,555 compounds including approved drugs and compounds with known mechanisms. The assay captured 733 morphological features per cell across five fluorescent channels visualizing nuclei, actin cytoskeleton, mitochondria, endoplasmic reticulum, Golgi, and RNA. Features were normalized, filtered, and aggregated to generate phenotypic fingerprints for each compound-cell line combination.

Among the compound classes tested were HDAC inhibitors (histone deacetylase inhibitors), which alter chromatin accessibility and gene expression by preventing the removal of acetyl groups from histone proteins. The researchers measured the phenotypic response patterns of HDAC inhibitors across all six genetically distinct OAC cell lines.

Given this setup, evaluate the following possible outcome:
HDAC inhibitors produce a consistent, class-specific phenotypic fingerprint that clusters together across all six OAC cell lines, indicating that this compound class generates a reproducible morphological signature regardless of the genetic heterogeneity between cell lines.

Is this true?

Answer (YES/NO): YES